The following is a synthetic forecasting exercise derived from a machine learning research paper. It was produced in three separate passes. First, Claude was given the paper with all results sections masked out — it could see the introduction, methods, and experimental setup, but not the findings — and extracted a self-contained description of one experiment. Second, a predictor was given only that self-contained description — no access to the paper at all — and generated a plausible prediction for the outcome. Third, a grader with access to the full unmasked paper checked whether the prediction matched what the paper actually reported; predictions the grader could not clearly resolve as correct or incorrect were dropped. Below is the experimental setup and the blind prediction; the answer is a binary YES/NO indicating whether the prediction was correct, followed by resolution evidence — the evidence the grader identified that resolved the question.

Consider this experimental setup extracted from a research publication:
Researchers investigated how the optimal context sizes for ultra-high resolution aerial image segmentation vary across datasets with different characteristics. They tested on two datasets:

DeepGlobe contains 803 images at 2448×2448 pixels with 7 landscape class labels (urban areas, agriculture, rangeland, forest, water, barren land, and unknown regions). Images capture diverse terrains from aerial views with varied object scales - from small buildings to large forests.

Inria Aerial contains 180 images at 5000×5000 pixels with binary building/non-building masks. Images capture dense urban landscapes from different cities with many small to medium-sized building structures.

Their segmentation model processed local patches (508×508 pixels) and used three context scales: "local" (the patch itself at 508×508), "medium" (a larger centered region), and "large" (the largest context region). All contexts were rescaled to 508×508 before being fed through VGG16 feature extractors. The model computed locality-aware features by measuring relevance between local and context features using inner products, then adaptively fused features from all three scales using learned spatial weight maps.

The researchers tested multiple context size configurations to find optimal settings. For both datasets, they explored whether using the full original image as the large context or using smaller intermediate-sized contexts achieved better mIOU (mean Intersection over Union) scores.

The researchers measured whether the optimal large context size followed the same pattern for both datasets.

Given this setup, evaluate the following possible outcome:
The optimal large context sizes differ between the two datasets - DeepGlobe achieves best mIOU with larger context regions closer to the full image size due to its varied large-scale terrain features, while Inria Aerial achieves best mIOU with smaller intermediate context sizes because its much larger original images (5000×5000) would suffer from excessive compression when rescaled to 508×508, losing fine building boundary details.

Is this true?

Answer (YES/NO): YES